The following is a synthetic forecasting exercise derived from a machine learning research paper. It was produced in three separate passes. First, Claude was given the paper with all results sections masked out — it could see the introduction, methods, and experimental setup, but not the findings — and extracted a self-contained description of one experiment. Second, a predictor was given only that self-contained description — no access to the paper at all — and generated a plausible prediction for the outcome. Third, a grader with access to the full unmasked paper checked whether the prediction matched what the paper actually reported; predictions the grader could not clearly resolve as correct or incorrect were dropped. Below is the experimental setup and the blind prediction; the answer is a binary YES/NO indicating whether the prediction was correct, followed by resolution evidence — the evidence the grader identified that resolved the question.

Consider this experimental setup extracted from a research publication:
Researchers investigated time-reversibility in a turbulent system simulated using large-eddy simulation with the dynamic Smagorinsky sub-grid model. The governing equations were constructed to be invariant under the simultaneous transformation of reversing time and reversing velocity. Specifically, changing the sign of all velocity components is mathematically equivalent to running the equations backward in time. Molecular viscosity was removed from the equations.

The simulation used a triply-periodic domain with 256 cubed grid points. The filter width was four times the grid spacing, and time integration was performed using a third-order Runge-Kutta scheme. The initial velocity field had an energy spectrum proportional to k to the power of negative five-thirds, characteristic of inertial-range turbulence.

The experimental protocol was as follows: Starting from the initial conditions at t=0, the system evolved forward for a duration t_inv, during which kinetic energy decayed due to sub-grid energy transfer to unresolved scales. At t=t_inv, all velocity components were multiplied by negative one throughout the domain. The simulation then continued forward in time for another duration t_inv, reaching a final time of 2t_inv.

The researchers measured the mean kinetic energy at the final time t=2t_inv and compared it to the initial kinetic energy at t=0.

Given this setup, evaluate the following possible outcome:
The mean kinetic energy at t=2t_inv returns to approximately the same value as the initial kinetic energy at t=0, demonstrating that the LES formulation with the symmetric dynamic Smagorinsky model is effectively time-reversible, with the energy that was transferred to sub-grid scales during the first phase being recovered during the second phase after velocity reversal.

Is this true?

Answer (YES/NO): YES